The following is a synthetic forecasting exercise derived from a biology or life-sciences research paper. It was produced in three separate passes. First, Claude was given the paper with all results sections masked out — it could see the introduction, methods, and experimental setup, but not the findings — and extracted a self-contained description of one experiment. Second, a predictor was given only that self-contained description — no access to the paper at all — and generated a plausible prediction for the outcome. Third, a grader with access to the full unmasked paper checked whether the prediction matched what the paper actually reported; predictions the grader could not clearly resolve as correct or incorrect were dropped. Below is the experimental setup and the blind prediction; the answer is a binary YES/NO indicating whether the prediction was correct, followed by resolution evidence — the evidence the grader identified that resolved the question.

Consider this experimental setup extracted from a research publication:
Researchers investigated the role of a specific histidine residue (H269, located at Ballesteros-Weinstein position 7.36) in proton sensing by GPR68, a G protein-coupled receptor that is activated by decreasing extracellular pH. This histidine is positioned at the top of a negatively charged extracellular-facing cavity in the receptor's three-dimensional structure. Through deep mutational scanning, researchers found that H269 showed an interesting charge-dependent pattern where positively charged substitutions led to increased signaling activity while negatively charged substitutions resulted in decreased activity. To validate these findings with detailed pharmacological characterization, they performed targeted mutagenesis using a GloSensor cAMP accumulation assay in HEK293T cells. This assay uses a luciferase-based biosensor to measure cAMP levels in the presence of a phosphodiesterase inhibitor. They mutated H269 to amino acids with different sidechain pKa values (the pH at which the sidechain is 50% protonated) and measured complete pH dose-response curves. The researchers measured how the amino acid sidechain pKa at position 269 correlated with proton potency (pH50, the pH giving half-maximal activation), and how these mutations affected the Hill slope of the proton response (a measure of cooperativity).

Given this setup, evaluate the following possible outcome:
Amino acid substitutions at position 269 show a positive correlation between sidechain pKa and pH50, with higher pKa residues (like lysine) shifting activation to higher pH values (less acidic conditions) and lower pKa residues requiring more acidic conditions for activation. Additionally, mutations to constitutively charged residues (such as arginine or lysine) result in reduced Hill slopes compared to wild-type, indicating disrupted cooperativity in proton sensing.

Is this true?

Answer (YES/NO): NO